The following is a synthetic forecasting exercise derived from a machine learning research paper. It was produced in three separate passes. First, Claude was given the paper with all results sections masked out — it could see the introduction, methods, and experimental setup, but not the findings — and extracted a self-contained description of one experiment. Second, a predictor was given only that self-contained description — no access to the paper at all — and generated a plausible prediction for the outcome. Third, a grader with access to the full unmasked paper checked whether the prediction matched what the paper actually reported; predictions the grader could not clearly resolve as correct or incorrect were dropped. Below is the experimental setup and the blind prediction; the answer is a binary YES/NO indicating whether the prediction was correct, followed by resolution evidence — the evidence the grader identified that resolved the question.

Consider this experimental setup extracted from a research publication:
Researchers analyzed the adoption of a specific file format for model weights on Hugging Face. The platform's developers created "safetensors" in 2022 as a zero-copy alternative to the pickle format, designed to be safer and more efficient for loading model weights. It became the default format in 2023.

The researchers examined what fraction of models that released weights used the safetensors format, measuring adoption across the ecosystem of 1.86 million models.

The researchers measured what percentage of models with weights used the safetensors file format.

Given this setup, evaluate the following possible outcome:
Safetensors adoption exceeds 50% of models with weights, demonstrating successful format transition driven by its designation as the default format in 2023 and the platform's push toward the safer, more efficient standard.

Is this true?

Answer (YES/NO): NO